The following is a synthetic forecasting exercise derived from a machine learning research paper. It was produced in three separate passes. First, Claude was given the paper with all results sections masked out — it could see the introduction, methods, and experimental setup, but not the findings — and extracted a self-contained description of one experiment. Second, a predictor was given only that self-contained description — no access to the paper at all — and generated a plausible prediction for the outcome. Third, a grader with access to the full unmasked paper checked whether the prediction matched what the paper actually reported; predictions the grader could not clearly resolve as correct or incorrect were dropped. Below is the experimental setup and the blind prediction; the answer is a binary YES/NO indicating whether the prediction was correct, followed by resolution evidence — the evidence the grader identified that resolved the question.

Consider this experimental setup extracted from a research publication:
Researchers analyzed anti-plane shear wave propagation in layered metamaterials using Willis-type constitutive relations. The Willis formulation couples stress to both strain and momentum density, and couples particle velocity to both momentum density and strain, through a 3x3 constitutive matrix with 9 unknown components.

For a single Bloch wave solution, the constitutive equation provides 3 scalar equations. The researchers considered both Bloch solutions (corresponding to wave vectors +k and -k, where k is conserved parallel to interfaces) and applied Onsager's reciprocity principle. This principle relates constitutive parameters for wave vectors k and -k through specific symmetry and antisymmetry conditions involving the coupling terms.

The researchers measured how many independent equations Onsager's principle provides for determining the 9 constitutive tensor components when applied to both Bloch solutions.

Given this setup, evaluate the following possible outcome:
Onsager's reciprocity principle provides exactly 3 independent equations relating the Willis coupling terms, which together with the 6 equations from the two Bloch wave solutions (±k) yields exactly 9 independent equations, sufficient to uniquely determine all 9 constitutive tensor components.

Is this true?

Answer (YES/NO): NO